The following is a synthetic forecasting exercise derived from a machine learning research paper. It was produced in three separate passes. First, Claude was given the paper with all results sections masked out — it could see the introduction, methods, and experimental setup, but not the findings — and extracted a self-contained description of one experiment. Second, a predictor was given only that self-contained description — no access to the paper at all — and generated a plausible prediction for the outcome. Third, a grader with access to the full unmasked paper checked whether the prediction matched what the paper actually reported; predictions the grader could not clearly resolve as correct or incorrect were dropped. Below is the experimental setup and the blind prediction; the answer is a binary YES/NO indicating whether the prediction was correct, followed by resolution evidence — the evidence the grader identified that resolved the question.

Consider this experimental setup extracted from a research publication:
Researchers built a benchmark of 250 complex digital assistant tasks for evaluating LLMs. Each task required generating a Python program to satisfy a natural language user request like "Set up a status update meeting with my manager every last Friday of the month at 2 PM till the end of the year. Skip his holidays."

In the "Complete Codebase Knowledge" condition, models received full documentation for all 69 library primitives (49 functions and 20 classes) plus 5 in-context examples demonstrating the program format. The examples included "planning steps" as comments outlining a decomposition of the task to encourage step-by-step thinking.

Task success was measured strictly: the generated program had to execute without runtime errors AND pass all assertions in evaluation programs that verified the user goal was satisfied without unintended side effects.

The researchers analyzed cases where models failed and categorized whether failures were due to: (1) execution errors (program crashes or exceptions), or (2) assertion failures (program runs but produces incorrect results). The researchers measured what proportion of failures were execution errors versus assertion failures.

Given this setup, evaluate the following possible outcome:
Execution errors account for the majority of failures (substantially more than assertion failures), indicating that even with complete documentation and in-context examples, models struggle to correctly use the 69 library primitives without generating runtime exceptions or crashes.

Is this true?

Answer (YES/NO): NO